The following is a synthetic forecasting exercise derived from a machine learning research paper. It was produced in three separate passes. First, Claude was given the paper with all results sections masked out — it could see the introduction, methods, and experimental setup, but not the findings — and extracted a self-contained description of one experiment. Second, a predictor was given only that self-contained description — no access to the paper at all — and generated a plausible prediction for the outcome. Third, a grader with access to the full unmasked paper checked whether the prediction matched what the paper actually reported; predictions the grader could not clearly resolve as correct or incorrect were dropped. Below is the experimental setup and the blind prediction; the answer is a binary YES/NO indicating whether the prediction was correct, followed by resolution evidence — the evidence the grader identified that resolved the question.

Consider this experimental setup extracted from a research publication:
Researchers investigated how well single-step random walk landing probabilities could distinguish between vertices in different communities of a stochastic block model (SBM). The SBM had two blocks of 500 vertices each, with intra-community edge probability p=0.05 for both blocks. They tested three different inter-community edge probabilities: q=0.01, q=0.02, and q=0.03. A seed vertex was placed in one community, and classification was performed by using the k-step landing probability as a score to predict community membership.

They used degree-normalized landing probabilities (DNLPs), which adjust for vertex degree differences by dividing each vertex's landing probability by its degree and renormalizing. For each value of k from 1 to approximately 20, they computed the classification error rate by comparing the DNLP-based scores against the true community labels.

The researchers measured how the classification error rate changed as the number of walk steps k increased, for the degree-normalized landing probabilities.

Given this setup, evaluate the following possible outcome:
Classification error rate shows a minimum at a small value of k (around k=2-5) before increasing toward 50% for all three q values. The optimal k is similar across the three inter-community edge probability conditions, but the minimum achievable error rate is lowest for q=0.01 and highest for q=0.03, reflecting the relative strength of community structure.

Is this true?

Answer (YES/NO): NO